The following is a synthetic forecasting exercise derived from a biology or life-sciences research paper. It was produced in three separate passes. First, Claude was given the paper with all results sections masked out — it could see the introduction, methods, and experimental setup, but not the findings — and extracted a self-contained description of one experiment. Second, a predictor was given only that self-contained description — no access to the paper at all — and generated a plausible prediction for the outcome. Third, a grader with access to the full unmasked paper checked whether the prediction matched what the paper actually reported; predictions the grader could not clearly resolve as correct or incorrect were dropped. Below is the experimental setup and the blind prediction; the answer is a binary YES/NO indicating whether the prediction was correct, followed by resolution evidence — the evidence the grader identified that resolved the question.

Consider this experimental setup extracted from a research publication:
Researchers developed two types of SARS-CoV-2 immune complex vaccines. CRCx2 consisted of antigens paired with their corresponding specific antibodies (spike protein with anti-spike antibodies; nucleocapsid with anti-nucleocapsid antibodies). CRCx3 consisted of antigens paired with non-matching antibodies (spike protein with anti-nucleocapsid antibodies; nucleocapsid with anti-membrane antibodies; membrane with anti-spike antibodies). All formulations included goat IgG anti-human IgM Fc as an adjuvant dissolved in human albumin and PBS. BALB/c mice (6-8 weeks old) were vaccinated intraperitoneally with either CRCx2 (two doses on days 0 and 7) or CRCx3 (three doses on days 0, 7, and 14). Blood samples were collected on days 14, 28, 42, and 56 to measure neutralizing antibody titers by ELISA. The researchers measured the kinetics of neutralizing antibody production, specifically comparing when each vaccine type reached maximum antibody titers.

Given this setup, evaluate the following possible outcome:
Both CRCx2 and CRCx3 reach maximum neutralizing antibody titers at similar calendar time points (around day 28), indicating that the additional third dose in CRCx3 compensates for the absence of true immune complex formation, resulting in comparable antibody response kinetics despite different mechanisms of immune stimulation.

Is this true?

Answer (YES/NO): NO